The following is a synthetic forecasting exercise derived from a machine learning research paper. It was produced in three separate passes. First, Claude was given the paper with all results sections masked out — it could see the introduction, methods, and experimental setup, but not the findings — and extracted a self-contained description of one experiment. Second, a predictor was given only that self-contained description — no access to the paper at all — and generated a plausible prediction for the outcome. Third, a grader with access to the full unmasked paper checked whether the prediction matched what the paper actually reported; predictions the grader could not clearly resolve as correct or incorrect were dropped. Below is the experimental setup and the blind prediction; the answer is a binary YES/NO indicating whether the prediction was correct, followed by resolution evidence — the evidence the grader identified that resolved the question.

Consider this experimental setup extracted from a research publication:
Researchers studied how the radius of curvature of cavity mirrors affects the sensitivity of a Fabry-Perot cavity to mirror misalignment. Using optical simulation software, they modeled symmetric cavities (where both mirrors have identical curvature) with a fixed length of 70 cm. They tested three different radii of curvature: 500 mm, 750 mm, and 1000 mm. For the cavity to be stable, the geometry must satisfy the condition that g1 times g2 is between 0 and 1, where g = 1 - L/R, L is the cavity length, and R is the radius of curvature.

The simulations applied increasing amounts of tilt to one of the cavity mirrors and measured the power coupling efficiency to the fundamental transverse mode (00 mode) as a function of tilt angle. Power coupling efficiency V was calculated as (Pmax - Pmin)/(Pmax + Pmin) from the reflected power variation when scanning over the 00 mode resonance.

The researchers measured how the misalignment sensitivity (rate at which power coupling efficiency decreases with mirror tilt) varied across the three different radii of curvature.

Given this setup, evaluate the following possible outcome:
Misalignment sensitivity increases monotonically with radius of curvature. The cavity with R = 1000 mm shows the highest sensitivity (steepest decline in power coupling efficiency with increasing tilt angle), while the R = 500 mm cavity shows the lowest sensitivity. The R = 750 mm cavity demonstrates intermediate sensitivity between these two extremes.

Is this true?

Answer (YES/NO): YES